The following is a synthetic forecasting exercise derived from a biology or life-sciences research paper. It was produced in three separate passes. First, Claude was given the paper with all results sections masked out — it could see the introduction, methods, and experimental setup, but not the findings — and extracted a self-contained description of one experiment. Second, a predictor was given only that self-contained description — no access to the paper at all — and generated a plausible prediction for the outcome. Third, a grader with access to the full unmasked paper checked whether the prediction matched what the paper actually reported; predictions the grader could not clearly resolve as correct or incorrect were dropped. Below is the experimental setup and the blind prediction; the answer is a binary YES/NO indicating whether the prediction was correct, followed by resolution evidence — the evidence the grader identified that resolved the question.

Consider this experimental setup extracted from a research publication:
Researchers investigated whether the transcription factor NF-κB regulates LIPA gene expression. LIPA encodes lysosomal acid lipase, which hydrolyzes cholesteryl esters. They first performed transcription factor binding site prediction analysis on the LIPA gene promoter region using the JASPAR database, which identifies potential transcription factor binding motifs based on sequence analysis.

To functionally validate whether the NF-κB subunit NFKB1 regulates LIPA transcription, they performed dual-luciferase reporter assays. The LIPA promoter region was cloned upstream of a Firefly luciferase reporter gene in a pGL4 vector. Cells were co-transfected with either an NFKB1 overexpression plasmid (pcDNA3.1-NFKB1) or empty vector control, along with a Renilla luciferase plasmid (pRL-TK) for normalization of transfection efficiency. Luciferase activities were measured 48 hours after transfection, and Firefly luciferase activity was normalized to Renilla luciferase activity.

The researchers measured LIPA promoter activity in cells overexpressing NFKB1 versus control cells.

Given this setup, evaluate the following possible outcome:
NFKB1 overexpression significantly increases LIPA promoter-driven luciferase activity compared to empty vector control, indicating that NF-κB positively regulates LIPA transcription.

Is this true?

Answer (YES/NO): YES